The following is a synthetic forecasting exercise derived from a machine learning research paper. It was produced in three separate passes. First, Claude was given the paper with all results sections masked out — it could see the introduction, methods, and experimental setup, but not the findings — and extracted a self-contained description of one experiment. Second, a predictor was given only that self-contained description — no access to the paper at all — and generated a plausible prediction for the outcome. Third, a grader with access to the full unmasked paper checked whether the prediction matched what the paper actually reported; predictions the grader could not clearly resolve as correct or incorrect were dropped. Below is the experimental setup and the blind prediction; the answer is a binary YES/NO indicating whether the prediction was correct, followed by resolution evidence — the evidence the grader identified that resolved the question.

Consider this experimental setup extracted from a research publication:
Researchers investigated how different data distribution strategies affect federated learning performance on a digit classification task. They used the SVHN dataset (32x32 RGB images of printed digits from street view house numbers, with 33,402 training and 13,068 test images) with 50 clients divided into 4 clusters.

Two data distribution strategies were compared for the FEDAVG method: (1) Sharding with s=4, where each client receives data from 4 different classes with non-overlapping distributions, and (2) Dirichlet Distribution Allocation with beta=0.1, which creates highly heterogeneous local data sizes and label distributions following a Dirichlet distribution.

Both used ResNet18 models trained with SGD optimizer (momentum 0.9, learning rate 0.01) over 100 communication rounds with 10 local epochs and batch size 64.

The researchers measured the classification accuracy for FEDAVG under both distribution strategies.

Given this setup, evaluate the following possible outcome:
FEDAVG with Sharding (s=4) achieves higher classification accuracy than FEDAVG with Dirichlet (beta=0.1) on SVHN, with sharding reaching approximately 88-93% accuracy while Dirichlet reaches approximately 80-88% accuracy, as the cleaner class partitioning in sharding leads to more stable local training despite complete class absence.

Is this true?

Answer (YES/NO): NO